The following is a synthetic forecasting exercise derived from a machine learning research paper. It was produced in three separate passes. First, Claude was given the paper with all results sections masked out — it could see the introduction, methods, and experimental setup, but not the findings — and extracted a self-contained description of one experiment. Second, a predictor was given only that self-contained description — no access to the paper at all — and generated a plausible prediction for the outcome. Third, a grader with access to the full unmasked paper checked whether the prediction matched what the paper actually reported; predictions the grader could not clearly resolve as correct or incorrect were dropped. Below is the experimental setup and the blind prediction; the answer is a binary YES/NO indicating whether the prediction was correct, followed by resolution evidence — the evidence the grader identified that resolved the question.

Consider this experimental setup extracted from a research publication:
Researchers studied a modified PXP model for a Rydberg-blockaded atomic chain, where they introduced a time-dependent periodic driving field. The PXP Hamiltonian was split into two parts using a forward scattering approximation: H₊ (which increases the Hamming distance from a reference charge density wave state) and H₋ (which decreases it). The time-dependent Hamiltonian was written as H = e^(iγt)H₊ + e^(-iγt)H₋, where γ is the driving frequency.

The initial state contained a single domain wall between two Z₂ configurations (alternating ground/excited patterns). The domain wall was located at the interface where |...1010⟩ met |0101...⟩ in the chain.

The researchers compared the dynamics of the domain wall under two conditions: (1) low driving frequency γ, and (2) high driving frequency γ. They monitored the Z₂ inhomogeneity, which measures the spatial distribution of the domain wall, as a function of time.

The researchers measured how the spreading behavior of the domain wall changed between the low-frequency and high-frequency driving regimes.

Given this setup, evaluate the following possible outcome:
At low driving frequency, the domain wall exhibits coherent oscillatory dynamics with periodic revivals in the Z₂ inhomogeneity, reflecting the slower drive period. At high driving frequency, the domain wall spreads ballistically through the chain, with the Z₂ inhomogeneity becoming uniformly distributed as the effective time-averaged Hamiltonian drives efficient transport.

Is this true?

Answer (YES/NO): NO